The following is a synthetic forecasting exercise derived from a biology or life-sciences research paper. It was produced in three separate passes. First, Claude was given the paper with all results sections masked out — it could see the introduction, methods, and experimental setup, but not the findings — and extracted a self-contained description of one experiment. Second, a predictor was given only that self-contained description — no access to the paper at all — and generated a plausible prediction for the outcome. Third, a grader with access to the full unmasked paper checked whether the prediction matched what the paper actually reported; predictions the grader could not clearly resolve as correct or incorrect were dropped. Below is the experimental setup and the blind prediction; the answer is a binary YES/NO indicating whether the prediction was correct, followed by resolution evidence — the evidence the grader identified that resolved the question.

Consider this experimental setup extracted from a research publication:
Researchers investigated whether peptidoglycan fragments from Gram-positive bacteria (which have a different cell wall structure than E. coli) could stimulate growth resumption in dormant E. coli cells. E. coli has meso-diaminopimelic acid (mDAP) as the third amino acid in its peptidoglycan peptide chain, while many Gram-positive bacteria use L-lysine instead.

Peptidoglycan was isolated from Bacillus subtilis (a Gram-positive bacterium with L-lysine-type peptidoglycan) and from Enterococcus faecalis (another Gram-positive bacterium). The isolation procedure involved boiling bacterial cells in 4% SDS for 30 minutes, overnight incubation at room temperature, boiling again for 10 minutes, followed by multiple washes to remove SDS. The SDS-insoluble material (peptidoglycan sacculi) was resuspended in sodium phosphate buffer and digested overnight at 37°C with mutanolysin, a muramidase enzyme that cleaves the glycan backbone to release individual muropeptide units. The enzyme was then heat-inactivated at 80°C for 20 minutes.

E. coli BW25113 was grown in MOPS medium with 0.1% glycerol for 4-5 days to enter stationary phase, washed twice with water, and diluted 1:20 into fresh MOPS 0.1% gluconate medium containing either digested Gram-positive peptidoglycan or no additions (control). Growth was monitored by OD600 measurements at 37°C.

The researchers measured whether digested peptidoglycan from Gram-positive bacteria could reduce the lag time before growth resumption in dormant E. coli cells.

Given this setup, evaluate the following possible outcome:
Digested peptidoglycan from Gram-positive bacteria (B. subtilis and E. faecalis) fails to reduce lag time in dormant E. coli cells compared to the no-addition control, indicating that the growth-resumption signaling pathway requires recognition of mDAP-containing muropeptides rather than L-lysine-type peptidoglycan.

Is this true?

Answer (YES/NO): NO